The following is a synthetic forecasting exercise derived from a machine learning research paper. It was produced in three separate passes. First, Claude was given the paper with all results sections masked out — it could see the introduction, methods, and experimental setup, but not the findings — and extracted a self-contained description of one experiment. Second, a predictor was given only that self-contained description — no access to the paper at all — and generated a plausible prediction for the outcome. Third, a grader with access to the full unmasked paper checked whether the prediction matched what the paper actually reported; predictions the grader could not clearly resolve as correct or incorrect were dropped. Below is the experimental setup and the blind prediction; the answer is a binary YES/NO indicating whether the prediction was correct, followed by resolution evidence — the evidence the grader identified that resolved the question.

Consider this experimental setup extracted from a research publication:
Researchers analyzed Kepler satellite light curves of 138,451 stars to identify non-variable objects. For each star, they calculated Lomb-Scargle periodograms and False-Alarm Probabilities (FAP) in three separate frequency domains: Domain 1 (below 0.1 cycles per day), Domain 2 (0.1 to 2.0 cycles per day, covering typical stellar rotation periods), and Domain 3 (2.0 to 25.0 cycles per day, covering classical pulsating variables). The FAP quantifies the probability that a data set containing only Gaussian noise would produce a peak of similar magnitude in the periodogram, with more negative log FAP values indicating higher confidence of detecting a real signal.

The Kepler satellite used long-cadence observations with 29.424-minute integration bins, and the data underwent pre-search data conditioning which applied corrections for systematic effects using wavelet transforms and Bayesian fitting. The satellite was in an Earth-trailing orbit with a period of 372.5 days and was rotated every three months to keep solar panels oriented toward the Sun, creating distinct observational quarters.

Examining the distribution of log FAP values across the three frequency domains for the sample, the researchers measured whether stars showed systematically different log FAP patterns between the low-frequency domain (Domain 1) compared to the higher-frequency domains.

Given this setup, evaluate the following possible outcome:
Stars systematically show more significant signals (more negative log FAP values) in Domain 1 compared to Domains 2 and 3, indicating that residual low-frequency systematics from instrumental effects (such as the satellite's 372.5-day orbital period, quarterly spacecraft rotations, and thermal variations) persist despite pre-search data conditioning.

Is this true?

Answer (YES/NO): YES